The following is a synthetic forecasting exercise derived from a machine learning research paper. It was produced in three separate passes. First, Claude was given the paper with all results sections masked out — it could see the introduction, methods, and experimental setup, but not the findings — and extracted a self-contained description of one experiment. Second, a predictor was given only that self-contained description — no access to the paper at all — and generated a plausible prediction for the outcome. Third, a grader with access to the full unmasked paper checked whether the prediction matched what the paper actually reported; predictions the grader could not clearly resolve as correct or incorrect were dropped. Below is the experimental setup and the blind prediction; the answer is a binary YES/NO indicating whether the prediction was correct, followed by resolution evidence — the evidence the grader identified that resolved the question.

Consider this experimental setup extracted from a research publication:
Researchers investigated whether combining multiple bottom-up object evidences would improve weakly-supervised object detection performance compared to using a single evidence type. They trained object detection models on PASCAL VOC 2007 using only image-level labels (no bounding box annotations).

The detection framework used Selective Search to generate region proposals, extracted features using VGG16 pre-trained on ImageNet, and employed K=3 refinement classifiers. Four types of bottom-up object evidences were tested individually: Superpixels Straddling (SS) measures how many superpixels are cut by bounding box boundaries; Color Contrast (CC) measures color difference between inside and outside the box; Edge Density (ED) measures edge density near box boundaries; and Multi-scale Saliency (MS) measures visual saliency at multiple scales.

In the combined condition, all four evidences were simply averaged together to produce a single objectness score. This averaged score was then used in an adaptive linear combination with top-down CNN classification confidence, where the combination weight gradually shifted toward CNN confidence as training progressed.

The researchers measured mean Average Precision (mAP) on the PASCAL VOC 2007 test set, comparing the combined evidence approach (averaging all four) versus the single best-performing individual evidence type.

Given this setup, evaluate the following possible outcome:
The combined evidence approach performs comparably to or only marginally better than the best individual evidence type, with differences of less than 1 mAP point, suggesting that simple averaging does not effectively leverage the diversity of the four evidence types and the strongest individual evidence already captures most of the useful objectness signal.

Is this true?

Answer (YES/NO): NO